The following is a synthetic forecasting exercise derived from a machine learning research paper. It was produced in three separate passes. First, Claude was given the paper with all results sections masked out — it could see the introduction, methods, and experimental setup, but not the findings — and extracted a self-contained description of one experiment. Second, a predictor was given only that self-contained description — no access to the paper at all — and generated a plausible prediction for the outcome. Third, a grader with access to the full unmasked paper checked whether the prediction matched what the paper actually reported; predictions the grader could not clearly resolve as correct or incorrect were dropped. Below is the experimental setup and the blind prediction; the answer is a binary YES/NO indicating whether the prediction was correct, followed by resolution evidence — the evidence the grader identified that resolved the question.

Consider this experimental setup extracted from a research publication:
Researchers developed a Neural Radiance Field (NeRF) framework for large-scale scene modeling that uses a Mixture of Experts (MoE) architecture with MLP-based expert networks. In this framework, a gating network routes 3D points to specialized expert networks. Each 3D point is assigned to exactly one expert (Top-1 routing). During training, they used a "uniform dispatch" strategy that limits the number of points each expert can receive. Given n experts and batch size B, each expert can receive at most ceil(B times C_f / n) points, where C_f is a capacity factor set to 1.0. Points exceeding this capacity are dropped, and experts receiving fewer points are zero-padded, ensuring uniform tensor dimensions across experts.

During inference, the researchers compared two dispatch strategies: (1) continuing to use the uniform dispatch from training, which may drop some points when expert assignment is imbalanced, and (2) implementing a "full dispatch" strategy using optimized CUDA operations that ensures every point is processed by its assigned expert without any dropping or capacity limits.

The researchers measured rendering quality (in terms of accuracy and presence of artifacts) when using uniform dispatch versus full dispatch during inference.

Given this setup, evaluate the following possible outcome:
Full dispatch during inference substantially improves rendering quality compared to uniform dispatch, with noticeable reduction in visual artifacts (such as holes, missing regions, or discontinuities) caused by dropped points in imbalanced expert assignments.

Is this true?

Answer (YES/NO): YES